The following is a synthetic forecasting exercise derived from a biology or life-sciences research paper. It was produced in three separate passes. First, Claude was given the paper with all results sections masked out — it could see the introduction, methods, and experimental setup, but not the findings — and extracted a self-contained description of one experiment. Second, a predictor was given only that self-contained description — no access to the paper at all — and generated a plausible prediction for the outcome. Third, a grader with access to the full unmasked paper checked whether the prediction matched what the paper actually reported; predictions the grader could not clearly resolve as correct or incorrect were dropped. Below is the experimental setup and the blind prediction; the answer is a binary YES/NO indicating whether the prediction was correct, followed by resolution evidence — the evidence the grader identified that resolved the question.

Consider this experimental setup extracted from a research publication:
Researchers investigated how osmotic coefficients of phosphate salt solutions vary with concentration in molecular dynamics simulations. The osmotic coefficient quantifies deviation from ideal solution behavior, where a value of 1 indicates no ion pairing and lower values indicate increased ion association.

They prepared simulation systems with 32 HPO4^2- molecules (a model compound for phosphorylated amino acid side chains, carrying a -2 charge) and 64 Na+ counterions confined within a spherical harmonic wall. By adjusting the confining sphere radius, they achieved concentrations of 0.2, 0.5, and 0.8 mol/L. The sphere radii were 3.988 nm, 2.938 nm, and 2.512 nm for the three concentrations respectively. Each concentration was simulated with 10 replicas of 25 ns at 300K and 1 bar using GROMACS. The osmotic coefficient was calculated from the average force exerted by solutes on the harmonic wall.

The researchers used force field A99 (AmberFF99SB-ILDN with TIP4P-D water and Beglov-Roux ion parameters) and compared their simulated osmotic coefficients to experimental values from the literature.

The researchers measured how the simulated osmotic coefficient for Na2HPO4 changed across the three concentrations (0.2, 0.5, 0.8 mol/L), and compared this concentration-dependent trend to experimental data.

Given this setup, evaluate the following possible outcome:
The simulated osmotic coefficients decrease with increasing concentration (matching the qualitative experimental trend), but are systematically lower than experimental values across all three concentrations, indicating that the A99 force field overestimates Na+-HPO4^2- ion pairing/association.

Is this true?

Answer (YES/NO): YES